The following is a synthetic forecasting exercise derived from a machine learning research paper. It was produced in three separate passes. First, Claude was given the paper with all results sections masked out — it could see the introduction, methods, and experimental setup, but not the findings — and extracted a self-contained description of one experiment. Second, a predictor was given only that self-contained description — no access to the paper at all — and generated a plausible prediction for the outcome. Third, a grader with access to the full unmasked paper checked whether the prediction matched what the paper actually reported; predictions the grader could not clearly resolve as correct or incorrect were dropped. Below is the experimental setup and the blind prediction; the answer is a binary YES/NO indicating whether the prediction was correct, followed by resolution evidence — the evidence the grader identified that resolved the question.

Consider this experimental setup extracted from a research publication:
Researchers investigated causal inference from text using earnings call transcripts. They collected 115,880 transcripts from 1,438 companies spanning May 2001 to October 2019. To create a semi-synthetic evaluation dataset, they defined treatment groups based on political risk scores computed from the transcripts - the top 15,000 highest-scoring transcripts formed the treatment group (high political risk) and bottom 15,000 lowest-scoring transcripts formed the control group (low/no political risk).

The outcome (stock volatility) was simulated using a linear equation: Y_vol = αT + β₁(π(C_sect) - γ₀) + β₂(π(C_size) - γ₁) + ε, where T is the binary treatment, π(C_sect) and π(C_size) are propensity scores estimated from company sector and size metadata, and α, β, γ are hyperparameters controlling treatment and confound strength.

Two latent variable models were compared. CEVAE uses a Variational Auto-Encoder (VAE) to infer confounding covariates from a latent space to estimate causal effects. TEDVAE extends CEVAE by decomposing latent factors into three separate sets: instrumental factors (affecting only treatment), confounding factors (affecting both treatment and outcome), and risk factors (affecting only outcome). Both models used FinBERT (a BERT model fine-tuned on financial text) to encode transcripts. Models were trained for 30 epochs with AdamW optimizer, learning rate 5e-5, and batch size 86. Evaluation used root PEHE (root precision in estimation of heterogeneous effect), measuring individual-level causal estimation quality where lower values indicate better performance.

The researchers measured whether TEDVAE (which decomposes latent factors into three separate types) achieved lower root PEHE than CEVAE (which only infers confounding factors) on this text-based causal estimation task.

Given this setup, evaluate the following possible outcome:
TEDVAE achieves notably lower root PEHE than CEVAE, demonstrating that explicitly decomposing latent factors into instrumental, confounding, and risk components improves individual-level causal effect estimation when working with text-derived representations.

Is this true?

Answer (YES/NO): NO